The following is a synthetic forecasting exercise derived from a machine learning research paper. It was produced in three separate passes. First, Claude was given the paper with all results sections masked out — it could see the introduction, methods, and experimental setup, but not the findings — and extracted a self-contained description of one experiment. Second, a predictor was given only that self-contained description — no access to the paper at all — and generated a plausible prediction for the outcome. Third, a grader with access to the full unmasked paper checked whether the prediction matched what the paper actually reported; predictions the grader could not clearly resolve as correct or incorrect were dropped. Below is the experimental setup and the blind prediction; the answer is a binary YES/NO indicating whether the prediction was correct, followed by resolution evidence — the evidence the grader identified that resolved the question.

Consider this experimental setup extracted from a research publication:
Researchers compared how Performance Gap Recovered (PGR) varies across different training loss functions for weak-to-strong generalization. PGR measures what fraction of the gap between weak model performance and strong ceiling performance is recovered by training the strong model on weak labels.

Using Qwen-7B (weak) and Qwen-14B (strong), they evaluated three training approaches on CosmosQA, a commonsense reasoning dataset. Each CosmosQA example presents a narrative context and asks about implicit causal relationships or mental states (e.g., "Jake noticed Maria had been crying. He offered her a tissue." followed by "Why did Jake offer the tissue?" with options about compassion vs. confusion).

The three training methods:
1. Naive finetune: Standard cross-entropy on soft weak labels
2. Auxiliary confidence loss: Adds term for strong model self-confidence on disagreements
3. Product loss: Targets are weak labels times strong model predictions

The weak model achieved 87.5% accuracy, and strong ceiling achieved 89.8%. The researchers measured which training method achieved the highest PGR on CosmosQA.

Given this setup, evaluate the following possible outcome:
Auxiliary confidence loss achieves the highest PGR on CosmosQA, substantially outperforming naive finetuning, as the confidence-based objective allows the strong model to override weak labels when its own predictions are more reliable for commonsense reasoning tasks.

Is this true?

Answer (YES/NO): NO